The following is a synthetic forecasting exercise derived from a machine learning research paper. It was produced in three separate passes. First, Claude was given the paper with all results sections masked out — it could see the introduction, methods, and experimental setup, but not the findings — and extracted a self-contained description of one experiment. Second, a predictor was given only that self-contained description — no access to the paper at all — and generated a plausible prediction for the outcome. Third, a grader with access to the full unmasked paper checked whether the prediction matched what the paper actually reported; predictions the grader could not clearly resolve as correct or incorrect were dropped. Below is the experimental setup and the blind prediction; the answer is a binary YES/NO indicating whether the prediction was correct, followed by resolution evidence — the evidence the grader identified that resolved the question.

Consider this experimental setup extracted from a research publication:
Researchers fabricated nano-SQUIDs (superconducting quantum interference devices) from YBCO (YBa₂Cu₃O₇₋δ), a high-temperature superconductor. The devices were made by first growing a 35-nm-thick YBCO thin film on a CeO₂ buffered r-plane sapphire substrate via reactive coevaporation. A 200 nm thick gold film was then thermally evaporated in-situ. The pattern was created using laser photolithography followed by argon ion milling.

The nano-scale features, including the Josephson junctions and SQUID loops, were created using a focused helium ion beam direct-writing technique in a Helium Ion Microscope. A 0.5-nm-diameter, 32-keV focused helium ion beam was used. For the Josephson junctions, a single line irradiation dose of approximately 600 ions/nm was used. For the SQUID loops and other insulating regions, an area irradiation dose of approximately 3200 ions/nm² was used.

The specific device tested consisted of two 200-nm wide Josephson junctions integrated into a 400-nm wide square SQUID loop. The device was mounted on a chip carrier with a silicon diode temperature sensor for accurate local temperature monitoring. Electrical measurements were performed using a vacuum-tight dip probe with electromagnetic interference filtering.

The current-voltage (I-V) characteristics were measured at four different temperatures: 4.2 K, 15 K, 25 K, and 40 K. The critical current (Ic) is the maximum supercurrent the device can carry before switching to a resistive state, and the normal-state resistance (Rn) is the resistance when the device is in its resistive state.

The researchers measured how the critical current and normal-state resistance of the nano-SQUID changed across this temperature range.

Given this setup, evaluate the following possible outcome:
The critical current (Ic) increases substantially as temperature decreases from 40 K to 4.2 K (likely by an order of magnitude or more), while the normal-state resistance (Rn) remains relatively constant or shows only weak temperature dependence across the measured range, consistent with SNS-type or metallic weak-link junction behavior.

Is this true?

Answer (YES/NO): NO